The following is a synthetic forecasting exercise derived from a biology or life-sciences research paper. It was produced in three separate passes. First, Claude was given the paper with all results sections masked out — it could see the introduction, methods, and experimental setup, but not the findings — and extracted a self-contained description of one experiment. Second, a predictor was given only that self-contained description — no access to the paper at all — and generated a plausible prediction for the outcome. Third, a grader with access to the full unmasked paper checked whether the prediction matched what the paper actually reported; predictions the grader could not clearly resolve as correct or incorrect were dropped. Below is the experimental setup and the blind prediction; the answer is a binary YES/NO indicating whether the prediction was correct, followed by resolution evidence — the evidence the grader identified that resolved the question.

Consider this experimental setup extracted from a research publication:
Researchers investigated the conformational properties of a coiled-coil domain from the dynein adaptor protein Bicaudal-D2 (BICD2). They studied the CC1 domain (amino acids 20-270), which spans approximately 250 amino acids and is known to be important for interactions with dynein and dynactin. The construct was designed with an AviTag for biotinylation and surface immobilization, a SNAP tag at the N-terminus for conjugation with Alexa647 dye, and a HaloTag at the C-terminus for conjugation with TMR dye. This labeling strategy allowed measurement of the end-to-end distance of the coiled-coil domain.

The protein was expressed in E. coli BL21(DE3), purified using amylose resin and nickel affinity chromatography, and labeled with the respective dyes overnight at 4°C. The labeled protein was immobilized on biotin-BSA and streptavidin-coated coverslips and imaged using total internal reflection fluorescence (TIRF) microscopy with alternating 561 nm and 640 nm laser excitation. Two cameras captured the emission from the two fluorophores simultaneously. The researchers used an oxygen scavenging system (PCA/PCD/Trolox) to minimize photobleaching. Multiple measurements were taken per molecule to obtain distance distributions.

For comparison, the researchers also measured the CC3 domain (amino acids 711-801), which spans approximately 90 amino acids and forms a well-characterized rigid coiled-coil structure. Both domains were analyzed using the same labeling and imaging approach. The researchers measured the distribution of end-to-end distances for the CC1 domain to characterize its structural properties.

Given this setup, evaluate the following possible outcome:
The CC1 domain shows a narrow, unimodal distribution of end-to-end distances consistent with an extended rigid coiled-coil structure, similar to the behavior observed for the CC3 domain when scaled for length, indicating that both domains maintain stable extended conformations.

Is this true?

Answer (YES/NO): NO